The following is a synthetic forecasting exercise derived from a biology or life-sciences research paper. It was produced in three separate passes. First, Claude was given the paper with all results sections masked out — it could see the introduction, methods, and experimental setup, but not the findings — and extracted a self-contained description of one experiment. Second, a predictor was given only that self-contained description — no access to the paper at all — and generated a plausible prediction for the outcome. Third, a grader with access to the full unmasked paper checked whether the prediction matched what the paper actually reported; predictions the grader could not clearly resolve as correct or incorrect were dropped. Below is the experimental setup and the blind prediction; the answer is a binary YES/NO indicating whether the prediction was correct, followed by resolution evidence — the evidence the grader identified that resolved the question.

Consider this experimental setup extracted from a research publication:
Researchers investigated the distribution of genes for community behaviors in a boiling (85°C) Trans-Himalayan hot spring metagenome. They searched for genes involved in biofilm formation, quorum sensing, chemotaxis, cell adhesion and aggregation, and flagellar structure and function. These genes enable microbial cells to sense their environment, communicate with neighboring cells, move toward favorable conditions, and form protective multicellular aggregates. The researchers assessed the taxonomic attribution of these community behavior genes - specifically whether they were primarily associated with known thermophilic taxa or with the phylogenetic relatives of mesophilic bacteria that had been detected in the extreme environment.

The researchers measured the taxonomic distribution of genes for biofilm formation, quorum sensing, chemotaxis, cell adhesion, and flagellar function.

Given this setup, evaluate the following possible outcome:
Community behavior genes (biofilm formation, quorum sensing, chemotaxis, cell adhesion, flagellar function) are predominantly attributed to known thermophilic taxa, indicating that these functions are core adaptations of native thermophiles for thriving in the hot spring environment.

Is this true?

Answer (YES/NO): NO